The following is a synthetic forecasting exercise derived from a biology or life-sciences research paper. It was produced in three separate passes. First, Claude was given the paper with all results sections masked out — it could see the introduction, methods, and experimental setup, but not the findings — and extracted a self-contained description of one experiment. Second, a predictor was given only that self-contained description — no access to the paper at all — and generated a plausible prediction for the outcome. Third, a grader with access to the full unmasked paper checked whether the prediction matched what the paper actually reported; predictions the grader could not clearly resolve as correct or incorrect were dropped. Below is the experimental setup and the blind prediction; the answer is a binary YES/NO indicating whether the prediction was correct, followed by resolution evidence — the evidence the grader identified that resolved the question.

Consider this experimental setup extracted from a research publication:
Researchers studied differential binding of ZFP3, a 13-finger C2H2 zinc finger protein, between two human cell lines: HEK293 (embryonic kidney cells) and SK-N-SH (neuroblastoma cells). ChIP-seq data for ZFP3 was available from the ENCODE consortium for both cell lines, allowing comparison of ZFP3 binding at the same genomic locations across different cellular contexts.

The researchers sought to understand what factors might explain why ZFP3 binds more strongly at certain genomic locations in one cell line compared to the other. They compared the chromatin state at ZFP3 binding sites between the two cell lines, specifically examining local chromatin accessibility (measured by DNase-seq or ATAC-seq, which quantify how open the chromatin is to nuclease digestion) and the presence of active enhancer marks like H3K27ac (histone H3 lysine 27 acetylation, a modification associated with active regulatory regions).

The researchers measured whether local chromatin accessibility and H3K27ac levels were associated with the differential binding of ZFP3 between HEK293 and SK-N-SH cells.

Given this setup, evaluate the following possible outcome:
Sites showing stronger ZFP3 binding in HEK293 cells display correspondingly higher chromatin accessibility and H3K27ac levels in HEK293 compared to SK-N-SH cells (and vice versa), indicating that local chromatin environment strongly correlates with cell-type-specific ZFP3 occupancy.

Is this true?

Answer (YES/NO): NO